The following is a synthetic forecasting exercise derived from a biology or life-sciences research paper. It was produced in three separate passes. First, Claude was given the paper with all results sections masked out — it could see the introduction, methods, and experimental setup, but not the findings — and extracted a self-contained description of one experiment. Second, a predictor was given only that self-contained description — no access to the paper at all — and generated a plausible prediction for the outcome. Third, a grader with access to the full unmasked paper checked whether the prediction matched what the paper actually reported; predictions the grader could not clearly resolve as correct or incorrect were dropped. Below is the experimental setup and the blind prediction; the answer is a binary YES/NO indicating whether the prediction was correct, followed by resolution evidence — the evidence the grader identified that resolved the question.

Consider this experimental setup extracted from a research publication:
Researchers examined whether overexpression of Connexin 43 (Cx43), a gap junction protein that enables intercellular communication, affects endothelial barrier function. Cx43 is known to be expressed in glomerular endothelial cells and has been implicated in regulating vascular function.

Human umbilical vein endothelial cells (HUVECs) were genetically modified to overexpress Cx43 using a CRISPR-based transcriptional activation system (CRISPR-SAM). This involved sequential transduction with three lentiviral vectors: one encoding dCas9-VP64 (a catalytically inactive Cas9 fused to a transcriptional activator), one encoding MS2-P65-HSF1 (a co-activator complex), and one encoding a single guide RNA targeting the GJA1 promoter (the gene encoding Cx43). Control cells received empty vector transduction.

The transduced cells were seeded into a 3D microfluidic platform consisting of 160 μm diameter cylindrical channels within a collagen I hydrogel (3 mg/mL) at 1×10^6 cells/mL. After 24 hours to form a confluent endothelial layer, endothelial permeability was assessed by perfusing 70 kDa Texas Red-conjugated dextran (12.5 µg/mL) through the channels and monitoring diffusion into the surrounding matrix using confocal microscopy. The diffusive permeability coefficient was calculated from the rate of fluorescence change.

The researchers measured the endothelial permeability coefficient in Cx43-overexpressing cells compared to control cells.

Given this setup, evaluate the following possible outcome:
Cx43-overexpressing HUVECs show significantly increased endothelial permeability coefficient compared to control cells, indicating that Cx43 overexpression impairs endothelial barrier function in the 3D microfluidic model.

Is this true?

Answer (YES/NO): YES